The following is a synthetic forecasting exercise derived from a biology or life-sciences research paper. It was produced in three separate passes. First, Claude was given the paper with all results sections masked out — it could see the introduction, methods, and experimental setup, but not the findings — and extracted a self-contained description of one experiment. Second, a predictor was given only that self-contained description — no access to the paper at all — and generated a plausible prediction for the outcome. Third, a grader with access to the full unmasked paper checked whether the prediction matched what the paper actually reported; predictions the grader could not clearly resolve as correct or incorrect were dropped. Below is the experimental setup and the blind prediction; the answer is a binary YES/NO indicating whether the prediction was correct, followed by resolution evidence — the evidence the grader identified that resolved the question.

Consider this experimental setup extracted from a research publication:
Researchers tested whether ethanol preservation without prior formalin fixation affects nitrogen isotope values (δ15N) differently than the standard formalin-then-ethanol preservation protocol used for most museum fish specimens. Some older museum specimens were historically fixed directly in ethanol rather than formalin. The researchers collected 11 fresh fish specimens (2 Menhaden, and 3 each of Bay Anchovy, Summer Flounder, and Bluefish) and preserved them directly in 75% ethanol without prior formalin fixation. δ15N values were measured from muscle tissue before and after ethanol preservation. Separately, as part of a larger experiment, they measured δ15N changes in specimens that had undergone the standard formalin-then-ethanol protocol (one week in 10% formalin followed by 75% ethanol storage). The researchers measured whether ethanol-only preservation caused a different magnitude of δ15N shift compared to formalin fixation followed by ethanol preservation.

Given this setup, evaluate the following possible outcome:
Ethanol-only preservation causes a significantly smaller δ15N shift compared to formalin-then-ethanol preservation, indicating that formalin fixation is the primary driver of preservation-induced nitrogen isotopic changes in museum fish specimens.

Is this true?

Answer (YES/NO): NO